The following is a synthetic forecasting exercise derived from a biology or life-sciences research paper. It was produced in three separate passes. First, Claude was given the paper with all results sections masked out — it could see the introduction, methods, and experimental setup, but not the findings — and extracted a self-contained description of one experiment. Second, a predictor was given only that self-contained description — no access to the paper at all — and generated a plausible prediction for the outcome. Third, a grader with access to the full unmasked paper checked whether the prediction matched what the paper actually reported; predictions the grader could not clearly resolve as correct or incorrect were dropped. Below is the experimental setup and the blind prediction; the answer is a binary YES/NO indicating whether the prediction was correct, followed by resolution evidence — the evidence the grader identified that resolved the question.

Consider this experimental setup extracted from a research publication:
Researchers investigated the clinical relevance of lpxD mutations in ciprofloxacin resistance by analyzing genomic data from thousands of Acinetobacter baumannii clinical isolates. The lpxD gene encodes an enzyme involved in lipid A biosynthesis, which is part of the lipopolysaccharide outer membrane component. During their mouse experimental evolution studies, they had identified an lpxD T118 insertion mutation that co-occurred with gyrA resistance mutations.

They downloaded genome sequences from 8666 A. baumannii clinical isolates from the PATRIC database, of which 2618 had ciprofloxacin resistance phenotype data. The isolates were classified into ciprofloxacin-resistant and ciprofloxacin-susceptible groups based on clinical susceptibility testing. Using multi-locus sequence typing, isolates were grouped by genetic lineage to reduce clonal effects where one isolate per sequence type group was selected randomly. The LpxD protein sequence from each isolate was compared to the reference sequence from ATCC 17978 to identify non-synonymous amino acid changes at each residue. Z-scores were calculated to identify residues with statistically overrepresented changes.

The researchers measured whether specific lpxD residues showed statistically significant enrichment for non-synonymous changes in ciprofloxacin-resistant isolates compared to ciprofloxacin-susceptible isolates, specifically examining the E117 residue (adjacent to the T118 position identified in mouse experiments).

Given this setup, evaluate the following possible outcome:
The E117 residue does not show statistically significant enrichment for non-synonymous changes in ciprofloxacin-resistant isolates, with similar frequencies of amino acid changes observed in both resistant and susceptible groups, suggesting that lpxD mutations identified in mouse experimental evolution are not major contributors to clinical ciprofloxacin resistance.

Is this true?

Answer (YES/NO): NO